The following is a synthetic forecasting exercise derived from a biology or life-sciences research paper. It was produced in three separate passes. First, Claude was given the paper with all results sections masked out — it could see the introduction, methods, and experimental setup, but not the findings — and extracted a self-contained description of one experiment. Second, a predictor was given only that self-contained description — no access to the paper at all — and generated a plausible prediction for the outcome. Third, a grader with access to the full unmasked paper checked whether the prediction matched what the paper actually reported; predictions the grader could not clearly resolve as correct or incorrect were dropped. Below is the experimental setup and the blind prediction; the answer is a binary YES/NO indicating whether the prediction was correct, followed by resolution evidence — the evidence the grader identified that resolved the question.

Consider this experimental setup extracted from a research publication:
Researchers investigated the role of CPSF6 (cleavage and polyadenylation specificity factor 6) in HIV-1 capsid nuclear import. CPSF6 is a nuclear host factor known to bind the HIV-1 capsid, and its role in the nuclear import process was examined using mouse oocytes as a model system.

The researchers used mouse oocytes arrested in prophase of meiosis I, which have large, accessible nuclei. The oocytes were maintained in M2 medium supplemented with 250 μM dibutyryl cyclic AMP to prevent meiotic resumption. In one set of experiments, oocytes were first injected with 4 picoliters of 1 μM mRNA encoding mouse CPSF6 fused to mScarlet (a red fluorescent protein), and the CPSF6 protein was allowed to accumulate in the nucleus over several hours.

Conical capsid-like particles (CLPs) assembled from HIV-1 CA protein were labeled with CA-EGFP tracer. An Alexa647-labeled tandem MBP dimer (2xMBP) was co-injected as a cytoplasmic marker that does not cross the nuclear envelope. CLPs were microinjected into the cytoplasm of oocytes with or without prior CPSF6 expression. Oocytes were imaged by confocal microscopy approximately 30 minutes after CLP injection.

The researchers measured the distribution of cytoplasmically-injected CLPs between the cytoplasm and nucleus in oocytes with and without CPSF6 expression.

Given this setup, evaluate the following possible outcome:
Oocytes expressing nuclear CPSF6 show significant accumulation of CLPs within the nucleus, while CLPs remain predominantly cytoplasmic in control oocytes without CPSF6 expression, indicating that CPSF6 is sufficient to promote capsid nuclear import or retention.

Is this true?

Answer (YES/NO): YES